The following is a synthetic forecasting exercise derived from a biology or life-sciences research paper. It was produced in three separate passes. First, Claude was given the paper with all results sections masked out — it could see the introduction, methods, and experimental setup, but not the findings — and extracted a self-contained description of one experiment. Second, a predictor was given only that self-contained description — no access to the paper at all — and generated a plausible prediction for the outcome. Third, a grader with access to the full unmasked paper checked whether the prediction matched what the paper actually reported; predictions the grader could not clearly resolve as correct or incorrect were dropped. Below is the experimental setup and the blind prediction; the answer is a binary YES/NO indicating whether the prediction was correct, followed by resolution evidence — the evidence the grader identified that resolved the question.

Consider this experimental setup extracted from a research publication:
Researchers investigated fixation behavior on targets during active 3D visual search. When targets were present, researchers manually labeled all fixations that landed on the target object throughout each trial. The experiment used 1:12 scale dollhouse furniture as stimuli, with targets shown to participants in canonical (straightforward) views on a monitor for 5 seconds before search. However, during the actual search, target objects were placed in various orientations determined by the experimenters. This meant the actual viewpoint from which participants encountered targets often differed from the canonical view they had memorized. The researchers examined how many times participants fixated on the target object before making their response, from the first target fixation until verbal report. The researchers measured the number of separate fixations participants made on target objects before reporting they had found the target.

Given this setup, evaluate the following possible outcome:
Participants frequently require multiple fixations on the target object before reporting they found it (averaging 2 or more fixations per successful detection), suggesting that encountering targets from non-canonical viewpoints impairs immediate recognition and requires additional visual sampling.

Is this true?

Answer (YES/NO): YES